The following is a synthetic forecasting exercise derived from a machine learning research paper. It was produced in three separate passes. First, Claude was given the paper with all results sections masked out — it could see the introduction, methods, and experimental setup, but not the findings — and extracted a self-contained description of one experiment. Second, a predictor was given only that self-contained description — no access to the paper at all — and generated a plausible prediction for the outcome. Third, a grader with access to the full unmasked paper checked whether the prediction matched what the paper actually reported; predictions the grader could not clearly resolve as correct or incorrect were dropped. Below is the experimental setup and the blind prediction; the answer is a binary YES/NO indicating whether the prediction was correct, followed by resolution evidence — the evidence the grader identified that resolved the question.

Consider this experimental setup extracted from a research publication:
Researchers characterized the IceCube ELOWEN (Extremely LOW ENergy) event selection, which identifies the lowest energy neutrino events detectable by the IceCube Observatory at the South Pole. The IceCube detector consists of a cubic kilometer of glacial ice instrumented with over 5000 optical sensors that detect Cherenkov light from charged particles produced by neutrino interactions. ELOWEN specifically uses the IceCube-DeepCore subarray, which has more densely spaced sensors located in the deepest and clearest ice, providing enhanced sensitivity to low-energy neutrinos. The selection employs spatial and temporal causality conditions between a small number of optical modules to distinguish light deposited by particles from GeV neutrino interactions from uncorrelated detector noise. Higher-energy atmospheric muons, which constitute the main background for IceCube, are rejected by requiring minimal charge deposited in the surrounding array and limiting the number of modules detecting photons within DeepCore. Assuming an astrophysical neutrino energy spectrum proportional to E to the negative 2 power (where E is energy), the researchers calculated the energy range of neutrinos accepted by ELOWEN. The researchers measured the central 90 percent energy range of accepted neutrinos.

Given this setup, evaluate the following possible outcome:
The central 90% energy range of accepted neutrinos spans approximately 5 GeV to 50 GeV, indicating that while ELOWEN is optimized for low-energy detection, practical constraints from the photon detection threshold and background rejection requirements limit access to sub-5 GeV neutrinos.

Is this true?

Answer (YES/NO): NO